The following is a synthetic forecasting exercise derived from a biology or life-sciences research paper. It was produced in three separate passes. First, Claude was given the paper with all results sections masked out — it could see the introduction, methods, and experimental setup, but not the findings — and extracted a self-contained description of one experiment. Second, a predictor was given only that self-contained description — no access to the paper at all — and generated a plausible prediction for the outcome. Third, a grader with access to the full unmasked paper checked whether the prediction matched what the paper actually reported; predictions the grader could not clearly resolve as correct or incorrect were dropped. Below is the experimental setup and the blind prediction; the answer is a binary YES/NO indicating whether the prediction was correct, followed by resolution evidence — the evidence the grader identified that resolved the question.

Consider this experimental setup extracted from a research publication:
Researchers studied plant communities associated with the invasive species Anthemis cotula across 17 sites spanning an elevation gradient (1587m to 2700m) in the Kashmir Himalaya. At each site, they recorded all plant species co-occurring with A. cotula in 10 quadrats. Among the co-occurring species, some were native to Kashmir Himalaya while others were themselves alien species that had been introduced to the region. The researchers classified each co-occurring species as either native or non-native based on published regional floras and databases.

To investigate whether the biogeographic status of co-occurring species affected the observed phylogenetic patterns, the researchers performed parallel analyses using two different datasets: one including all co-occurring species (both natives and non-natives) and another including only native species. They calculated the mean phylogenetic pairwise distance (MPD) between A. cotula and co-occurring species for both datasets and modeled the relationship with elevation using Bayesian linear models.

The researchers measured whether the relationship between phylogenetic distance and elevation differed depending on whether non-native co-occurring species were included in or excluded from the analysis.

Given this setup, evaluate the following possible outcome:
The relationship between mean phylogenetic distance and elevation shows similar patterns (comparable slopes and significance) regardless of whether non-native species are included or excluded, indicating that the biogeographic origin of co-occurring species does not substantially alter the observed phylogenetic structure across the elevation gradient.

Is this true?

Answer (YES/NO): NO